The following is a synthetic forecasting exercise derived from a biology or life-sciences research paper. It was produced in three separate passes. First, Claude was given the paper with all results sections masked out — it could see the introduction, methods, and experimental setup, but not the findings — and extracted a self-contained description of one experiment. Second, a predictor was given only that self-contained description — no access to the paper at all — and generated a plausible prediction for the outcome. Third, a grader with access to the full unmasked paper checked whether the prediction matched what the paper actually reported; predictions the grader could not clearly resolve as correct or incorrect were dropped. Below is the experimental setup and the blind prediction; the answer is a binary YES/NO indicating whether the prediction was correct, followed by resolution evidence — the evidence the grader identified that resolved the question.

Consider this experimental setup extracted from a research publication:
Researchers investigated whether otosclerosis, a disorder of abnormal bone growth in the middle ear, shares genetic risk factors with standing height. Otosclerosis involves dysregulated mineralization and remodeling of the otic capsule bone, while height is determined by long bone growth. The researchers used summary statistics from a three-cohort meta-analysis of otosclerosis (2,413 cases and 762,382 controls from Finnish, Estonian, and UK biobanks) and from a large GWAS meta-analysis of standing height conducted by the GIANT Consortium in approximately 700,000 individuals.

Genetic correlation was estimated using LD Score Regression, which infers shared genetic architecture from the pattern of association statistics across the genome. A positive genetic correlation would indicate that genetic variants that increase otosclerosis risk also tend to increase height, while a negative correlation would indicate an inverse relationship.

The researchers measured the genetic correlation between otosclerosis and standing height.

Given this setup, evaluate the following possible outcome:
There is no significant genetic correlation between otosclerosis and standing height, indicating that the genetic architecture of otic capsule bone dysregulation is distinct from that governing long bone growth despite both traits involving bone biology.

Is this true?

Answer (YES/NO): NO